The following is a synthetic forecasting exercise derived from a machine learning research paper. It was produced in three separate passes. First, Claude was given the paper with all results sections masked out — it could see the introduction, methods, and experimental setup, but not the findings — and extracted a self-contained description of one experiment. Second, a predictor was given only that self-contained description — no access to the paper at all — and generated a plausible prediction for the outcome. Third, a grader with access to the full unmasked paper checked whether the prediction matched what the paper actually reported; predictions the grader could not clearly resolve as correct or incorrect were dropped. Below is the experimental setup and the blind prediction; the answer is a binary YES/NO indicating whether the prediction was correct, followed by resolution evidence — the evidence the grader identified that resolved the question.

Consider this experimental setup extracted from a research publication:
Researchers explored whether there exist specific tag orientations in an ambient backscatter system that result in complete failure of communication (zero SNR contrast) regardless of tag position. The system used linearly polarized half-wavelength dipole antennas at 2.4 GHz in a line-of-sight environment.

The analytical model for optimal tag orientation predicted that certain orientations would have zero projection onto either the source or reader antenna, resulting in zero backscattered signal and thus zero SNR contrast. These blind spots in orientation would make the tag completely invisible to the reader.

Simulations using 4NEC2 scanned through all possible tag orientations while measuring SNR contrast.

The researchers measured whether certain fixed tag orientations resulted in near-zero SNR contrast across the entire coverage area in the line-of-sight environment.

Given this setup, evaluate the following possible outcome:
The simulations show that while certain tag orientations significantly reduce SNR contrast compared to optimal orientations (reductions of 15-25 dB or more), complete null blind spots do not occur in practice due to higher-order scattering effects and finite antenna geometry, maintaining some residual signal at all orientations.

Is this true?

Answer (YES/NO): NO